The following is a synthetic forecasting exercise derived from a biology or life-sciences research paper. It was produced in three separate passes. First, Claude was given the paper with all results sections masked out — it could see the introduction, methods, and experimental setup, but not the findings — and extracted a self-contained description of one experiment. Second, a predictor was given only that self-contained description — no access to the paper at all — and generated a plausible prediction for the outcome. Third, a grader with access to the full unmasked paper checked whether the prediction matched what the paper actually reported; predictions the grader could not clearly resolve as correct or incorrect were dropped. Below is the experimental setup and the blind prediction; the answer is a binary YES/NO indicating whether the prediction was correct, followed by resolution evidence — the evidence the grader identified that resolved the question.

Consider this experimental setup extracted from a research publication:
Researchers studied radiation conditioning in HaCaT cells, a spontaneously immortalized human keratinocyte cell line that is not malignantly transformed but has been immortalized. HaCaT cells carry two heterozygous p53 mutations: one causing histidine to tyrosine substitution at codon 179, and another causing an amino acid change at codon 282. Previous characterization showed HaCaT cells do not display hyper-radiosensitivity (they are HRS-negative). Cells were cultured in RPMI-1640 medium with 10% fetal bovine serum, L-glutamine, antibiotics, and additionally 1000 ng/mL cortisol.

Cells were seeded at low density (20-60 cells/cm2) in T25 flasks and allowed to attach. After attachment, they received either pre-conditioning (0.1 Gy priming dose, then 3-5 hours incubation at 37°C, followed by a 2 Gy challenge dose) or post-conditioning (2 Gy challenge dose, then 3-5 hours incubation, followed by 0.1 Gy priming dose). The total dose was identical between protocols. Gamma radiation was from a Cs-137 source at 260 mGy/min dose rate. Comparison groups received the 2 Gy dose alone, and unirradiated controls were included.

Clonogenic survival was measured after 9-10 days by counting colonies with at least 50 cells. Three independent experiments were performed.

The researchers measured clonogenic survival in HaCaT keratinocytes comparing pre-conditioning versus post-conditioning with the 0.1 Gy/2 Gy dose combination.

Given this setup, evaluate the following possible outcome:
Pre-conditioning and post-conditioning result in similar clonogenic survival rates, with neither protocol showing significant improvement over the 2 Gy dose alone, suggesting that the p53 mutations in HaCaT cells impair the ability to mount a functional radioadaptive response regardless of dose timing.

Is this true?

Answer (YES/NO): NO